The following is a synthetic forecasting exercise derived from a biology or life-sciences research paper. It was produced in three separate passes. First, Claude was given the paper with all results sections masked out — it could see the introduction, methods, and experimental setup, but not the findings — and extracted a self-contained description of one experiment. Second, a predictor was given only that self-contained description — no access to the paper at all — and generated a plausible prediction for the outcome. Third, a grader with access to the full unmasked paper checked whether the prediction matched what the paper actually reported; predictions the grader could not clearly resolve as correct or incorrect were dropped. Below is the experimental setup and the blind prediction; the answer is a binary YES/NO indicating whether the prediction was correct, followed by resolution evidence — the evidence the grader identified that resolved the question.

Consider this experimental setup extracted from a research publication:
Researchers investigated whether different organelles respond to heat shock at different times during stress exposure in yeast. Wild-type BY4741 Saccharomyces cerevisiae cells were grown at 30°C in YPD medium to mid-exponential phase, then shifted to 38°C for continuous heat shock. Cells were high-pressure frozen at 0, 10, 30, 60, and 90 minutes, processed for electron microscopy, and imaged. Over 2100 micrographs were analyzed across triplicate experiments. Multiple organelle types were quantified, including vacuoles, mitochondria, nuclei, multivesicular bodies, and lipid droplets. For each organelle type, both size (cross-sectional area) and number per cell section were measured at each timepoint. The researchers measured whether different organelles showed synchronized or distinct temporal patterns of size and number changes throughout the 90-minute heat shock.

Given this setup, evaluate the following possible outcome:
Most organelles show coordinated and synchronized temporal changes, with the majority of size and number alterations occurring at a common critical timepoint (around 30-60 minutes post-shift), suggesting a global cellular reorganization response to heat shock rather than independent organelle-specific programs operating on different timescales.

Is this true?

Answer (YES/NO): NO